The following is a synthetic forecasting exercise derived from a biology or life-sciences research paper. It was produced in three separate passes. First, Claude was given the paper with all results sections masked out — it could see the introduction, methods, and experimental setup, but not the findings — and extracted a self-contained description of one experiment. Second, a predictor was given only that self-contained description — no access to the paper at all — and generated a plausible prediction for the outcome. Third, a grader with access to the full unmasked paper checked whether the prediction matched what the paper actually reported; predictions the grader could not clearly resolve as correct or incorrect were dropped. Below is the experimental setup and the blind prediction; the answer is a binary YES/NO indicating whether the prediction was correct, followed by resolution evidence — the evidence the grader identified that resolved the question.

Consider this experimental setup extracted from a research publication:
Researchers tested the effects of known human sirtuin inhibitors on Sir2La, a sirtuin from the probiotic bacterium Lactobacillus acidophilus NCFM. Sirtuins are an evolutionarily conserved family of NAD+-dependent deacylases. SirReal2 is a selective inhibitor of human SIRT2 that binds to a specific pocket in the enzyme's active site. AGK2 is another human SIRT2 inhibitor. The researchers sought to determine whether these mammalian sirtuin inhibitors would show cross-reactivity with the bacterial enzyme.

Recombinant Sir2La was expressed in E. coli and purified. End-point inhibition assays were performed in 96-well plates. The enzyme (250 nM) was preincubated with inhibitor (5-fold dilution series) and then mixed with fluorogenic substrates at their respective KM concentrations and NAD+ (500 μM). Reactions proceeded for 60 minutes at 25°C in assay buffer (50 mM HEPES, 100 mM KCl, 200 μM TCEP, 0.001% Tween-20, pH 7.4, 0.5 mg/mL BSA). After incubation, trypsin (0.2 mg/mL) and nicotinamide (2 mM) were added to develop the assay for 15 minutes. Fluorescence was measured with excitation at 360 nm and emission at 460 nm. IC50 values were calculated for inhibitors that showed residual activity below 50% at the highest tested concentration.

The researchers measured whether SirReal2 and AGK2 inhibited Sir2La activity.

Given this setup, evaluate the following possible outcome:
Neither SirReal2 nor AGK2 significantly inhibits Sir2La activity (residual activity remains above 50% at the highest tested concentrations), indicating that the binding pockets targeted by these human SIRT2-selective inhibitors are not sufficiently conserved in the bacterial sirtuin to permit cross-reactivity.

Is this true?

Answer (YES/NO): YES